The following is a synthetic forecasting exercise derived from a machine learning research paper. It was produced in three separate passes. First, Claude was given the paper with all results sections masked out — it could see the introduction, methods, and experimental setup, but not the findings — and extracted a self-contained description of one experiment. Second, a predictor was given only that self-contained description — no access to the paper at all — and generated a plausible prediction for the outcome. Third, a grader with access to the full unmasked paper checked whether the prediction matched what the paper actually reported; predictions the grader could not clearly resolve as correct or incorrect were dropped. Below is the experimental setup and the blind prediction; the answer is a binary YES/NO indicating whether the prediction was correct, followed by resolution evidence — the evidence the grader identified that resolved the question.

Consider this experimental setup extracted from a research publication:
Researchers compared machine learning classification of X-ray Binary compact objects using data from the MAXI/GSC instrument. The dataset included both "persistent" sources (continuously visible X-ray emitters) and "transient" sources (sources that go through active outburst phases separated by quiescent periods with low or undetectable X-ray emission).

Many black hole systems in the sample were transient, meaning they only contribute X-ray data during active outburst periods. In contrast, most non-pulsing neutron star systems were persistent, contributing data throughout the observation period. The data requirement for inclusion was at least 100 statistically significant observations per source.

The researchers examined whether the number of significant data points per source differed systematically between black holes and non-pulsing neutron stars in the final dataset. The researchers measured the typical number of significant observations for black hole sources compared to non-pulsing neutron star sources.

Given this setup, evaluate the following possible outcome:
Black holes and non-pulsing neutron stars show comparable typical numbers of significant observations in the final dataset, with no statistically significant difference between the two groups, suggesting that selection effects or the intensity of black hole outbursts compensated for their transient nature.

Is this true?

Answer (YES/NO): NO